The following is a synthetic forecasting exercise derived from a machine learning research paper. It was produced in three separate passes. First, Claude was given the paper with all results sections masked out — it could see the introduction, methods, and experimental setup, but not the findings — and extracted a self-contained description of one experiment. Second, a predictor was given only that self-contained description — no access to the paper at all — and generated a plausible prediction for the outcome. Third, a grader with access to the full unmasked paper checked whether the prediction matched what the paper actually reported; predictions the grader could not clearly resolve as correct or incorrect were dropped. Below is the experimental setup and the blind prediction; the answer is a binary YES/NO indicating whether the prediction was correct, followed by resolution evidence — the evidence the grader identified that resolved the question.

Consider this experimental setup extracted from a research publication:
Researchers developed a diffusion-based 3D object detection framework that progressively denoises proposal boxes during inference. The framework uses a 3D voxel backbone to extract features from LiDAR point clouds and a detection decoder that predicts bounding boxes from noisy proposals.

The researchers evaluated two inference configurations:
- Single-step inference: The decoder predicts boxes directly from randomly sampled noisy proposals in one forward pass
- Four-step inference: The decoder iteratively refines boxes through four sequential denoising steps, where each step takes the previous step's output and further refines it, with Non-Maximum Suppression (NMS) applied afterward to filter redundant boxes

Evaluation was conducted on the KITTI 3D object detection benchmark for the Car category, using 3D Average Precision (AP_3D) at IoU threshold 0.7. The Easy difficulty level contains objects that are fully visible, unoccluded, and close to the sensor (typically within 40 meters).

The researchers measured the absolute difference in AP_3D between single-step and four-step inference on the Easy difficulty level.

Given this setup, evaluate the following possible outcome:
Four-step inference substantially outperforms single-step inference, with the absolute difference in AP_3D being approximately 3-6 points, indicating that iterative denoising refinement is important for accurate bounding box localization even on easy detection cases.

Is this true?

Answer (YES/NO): NO